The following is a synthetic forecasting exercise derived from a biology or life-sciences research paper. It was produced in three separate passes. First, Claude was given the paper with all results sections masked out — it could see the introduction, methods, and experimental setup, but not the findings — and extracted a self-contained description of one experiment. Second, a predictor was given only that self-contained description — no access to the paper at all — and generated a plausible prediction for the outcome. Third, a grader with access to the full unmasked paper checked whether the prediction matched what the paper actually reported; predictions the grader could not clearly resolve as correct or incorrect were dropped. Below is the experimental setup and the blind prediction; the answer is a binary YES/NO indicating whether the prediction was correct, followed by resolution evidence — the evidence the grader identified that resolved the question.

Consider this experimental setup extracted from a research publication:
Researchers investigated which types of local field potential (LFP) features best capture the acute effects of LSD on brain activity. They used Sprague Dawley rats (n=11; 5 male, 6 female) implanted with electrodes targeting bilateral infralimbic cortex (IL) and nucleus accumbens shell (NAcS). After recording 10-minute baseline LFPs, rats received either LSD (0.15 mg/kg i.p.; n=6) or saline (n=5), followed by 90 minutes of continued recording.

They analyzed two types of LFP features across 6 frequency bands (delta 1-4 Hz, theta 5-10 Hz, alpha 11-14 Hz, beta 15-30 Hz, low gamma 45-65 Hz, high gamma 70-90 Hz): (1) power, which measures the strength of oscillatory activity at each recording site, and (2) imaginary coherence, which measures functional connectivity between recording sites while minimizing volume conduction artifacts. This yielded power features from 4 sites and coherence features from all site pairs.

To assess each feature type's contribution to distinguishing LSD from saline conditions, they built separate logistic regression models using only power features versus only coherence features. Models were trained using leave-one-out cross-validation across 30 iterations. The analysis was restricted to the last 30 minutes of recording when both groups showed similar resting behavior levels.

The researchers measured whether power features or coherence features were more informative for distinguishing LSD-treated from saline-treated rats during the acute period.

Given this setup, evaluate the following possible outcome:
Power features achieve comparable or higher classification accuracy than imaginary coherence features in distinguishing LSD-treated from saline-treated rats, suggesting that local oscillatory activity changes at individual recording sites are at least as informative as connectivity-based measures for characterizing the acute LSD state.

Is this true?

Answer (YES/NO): YES